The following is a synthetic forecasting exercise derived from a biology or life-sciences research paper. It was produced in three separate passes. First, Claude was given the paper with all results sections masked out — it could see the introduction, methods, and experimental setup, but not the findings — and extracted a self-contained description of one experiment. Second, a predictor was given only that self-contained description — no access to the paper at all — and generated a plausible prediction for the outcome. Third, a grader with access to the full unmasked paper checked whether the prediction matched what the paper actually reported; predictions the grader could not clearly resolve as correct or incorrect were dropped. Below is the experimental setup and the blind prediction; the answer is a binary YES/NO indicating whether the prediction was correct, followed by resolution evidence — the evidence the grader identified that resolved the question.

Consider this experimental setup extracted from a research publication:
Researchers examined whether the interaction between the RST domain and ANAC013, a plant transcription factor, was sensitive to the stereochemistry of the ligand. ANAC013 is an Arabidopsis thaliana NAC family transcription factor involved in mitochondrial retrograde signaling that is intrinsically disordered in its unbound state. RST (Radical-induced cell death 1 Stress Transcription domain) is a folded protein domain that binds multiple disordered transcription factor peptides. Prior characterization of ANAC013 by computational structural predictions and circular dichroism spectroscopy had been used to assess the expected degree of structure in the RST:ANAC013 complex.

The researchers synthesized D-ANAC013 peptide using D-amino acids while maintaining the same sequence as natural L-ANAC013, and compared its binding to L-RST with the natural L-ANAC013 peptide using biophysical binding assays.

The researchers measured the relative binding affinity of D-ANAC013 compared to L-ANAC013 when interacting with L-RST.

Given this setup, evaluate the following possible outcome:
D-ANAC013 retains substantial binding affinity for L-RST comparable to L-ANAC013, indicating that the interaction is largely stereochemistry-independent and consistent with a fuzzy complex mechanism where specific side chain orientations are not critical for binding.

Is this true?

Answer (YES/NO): NO